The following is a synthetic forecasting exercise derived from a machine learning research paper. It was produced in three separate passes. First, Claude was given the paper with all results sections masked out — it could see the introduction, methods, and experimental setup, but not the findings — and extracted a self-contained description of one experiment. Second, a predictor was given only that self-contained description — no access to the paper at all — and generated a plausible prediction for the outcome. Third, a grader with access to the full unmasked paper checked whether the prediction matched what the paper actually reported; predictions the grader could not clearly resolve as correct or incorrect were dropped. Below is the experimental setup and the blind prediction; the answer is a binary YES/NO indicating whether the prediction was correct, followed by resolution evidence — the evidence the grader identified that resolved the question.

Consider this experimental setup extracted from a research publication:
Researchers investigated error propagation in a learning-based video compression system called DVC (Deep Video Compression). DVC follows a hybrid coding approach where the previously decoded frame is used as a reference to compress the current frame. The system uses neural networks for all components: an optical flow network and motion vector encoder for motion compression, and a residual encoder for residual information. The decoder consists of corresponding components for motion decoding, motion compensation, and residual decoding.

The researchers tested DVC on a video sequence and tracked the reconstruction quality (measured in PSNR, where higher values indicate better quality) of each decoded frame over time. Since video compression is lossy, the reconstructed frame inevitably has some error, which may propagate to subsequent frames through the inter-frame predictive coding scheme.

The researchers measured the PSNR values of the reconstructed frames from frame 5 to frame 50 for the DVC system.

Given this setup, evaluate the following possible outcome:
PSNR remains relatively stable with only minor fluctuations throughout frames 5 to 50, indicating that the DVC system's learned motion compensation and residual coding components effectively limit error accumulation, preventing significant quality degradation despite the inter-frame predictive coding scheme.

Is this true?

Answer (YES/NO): NO